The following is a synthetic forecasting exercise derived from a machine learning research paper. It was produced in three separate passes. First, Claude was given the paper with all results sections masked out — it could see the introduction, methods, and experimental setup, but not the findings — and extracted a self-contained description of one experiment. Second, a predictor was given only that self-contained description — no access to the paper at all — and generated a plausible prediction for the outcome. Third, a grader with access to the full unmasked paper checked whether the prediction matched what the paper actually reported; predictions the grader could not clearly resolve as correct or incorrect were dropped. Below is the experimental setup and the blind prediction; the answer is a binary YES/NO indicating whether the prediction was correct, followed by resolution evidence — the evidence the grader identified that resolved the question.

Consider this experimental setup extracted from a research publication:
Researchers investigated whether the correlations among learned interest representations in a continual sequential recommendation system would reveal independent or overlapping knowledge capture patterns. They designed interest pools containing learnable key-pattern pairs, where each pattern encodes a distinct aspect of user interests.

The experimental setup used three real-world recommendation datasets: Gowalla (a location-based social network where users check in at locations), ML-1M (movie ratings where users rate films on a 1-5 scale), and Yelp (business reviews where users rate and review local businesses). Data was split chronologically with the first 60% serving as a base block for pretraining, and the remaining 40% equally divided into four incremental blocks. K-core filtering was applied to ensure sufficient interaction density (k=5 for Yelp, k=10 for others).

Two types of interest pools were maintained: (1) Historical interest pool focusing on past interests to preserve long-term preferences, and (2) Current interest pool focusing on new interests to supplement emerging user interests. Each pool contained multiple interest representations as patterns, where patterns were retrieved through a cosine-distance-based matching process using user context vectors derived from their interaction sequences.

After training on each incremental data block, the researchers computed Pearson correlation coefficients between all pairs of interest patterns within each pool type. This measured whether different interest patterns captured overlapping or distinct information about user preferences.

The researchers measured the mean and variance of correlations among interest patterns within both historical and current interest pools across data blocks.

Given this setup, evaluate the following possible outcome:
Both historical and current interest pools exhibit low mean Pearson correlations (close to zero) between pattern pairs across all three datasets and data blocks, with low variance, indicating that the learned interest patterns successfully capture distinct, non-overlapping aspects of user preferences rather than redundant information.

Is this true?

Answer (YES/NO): YES